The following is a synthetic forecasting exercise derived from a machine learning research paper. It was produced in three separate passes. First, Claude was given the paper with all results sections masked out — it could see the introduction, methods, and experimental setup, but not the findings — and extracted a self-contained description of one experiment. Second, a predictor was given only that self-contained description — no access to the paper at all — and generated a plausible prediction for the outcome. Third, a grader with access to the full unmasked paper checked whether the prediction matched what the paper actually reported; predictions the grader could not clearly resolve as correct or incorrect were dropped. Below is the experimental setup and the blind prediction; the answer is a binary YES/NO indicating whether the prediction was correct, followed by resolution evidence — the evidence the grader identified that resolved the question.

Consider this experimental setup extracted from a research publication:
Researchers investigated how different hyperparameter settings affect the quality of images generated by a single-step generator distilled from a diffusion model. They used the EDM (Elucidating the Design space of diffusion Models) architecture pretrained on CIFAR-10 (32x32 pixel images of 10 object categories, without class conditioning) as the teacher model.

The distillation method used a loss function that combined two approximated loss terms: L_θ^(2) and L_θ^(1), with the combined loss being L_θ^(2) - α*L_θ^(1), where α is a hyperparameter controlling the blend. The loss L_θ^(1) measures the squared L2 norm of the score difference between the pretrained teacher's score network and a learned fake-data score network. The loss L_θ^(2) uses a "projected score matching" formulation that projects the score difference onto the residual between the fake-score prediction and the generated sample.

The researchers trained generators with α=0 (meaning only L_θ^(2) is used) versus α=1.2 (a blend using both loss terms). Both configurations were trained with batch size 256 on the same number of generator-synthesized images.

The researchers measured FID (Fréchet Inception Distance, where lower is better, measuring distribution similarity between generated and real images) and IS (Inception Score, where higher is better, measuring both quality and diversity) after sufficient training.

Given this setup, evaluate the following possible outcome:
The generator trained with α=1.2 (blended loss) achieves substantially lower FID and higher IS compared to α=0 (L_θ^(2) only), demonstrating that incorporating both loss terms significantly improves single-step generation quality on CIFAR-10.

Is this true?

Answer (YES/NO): YES